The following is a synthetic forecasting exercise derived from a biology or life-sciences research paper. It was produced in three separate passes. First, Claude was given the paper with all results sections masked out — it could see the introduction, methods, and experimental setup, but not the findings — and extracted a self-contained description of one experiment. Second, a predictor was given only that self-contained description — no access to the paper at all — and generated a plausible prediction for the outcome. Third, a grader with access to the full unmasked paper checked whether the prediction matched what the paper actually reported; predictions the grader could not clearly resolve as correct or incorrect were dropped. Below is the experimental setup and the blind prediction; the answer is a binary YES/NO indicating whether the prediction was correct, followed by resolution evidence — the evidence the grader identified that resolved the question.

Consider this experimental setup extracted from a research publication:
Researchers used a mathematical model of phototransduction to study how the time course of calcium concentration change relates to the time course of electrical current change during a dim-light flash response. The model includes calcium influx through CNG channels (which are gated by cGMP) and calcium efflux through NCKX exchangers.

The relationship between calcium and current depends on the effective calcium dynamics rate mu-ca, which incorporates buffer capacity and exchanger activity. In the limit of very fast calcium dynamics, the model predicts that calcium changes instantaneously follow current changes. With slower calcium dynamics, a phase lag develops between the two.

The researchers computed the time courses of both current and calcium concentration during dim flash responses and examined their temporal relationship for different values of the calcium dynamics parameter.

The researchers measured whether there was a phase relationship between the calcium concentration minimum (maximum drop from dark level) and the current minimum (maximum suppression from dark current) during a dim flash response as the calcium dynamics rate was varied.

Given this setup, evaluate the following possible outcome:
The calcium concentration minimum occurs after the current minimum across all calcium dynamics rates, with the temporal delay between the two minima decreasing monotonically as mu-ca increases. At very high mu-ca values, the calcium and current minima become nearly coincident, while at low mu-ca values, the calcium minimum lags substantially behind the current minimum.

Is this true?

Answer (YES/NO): YES